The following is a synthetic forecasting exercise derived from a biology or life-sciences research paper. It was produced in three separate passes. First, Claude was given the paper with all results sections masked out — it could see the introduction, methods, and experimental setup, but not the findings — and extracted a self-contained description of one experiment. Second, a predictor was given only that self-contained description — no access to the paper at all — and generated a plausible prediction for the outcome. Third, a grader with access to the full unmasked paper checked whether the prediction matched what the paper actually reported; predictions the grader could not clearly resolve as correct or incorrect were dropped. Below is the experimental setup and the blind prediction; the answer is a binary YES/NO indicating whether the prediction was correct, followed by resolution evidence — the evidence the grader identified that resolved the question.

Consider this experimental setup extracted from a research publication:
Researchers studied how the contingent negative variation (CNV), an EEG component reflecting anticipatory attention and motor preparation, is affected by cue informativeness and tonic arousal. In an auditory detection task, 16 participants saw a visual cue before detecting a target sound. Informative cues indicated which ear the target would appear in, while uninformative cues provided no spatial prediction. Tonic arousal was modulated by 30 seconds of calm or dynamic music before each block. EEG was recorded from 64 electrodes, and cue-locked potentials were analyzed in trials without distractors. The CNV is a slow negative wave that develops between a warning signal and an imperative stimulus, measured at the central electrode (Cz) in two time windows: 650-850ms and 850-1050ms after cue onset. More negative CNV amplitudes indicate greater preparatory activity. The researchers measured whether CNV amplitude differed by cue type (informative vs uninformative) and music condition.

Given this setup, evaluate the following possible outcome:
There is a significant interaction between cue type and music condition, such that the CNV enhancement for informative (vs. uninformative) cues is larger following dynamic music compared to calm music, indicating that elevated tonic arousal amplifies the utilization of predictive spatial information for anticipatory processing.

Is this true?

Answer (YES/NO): NO